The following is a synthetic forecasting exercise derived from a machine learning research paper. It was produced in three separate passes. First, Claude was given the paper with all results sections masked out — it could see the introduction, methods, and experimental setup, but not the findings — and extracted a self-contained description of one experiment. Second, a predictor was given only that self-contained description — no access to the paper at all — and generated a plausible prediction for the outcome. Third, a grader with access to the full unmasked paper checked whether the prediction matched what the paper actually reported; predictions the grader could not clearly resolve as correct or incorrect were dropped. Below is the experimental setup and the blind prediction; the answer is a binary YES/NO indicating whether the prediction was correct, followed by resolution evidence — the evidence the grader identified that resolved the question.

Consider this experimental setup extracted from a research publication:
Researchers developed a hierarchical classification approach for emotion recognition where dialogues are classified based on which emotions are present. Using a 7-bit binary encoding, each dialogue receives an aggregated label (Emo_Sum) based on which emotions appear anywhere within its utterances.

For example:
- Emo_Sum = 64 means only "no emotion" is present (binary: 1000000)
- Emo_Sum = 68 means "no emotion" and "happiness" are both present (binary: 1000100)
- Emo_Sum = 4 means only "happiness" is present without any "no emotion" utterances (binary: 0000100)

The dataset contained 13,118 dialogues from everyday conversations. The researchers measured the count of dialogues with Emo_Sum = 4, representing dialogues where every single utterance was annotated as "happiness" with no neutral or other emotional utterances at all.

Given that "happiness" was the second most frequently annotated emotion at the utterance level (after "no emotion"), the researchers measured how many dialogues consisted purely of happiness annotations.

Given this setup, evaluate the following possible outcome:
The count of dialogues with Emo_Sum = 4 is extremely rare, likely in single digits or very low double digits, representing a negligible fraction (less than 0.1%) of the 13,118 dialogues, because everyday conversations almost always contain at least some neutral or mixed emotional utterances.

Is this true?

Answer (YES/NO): NO